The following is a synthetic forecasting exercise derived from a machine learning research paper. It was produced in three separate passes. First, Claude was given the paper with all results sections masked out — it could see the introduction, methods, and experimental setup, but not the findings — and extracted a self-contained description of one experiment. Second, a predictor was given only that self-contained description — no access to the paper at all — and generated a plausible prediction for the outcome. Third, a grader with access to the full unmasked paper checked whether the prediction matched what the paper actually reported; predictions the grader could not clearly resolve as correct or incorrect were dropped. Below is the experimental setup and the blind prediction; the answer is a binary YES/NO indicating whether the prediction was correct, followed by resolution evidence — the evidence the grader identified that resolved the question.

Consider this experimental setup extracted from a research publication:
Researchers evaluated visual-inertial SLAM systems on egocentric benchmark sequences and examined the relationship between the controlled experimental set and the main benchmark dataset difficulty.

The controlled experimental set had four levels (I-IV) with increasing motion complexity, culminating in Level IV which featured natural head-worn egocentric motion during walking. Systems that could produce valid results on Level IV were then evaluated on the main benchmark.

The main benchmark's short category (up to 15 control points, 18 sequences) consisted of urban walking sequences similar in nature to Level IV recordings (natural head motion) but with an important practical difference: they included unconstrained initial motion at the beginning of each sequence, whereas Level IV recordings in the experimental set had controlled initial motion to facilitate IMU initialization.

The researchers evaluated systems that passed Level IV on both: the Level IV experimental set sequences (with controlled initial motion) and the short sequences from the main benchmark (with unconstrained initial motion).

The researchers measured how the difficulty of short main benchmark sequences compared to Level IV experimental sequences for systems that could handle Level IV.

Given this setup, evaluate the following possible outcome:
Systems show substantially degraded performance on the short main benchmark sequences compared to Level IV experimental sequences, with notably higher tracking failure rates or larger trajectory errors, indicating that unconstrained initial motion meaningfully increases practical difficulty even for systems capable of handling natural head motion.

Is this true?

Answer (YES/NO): YES